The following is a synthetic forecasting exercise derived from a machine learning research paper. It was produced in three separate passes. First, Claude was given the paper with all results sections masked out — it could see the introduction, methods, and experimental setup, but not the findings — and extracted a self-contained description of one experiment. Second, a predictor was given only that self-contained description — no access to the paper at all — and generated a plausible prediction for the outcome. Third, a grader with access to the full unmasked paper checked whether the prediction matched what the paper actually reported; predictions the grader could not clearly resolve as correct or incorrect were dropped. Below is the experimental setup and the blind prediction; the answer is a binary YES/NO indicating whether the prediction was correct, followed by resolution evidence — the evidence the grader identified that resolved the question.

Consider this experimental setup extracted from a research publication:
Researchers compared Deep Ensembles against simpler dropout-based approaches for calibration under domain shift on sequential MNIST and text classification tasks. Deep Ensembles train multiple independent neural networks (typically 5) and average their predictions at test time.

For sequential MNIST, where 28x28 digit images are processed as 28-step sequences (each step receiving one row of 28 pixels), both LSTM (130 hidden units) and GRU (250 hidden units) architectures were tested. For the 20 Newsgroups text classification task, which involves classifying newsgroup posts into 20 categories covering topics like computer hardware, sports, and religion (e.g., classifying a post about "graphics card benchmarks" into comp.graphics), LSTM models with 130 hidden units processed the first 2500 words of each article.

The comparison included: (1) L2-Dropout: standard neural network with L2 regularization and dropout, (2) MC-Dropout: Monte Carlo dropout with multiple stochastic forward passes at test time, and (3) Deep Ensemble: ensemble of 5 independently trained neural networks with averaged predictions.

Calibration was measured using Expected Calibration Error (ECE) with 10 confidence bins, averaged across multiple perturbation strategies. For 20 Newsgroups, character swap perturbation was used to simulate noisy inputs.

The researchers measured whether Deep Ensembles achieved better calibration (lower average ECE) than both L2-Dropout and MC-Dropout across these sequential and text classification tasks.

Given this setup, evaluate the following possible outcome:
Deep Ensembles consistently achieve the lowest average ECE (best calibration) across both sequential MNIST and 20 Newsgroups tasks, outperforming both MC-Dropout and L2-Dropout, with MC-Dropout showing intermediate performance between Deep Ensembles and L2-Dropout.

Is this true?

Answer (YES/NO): NO